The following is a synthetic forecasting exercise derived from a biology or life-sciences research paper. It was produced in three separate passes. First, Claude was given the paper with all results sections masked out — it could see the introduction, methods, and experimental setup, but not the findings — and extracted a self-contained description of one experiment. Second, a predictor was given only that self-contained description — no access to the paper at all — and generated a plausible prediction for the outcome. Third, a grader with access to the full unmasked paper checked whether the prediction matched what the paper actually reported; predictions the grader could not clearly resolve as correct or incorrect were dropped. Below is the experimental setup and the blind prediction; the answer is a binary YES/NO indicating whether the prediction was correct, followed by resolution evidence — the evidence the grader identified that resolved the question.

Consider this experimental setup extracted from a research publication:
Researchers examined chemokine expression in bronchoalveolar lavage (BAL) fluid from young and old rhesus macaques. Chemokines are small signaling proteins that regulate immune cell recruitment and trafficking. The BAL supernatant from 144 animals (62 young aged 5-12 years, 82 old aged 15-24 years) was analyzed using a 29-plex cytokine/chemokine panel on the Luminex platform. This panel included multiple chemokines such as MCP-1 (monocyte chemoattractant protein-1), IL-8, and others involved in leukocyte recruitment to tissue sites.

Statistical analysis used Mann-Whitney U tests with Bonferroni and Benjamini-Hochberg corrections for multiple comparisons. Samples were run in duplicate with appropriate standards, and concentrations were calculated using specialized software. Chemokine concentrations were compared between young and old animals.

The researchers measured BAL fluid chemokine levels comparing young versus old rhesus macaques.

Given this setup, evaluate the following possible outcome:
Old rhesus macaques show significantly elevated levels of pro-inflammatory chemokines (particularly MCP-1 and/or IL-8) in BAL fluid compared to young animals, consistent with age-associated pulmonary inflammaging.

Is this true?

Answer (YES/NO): NO